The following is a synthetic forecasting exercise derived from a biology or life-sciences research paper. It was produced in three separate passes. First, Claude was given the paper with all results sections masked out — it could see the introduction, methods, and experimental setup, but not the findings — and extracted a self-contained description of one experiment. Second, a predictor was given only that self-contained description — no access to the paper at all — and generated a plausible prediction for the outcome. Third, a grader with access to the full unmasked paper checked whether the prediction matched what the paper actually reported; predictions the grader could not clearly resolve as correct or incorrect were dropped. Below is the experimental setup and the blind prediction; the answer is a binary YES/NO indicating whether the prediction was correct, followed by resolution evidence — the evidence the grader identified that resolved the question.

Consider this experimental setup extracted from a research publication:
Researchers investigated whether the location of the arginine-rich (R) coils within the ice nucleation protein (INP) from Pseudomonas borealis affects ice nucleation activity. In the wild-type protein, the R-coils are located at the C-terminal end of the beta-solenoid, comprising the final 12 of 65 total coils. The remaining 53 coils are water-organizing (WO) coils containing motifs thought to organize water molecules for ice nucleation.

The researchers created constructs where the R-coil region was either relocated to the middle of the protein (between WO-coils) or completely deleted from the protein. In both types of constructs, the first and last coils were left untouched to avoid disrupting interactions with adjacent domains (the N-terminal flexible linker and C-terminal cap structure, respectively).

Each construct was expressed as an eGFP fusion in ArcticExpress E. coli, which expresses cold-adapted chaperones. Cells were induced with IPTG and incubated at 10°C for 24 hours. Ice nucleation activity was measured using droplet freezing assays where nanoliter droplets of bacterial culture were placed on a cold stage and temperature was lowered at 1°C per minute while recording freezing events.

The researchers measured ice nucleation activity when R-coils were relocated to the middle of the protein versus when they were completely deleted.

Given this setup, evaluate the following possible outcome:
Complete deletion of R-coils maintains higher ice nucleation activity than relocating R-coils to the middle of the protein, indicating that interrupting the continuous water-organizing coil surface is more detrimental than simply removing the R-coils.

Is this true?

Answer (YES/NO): NO